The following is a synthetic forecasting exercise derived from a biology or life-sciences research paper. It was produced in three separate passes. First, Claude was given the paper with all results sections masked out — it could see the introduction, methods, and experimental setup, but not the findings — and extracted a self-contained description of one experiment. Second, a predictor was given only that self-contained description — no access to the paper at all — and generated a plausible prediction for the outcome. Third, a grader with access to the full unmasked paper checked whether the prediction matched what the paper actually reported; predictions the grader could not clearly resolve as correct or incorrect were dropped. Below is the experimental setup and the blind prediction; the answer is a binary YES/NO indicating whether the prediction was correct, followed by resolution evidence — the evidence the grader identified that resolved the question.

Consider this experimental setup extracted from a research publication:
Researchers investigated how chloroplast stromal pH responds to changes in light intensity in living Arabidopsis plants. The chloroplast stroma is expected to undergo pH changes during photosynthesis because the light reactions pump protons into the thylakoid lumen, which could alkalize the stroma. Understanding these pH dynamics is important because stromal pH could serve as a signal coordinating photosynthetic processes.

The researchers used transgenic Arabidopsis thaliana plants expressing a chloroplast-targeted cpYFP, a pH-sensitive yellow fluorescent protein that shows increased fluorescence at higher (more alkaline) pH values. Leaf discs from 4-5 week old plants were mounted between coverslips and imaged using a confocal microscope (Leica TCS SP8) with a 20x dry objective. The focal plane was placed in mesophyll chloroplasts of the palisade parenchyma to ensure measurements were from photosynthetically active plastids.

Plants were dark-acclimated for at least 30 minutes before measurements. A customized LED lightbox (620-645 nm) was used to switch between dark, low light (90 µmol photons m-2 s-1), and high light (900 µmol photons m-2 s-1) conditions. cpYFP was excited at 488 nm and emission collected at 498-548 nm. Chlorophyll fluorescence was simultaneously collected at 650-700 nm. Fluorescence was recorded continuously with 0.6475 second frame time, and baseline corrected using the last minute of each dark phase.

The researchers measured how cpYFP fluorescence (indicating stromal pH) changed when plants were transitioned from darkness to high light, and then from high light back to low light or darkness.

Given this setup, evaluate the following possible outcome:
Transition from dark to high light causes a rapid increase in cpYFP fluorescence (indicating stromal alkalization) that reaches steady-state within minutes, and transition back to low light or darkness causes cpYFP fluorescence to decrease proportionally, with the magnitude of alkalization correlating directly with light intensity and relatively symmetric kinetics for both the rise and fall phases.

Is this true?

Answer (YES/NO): NO